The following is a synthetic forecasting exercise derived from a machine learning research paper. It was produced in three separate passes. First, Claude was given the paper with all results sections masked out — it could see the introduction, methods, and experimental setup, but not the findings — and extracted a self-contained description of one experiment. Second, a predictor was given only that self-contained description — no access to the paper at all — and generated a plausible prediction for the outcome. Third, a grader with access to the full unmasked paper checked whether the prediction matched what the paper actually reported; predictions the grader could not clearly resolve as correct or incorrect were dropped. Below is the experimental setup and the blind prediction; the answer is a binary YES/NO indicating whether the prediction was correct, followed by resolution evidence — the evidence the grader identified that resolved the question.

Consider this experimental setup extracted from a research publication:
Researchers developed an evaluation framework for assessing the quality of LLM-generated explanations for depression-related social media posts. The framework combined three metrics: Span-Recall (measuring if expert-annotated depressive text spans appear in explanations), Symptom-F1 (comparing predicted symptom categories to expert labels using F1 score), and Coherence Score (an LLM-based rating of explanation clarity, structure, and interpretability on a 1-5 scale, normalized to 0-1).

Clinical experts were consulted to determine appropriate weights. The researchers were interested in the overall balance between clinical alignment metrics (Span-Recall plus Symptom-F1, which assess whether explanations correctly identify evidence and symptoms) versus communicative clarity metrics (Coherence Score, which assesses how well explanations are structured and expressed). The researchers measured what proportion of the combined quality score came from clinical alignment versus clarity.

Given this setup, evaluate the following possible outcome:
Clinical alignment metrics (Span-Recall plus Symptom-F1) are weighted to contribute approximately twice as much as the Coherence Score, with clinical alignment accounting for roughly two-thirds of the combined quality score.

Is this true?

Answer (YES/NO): NO